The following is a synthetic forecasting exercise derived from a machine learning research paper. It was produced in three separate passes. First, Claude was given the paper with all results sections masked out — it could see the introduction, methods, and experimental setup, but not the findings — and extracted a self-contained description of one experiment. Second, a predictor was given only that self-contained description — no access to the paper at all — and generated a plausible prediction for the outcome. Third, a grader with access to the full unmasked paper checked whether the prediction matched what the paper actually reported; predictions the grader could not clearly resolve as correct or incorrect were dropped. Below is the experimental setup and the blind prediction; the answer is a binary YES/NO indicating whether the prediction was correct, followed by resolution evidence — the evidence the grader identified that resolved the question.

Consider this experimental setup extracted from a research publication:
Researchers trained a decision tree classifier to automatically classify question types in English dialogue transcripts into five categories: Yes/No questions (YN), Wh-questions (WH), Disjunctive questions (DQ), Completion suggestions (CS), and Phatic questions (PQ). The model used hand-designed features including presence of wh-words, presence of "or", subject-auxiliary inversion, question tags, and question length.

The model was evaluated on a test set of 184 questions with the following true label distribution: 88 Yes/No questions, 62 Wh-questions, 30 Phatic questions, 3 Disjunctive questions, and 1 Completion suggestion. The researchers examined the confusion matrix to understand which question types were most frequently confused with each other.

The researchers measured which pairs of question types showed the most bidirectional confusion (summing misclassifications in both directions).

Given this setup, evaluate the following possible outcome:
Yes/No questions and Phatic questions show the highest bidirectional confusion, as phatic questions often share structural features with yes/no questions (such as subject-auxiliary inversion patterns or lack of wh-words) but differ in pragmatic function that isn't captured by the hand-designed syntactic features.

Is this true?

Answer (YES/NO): NO